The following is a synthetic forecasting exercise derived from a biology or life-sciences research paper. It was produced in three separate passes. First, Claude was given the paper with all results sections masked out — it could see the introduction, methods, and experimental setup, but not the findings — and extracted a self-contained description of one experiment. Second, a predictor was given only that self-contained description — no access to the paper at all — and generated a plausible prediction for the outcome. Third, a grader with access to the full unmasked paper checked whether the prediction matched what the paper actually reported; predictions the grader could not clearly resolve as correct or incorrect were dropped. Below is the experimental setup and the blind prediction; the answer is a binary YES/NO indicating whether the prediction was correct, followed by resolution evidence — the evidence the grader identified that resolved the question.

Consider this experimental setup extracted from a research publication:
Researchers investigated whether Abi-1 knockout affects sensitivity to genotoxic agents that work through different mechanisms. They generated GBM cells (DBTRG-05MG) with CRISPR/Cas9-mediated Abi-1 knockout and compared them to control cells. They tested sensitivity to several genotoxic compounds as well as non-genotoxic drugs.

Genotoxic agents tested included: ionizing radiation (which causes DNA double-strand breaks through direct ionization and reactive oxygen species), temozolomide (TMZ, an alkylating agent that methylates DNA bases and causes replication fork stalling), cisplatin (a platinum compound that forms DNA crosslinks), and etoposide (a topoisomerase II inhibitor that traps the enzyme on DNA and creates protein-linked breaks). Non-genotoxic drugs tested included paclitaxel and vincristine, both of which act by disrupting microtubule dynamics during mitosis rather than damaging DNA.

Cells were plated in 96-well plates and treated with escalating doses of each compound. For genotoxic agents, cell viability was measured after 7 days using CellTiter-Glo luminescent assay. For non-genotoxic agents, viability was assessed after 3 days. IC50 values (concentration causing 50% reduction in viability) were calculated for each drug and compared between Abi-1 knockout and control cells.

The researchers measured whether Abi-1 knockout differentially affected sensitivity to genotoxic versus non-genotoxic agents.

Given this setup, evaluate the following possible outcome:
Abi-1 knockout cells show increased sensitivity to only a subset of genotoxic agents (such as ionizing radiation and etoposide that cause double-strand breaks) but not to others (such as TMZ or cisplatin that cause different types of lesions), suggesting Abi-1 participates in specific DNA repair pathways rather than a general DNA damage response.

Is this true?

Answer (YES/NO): NO